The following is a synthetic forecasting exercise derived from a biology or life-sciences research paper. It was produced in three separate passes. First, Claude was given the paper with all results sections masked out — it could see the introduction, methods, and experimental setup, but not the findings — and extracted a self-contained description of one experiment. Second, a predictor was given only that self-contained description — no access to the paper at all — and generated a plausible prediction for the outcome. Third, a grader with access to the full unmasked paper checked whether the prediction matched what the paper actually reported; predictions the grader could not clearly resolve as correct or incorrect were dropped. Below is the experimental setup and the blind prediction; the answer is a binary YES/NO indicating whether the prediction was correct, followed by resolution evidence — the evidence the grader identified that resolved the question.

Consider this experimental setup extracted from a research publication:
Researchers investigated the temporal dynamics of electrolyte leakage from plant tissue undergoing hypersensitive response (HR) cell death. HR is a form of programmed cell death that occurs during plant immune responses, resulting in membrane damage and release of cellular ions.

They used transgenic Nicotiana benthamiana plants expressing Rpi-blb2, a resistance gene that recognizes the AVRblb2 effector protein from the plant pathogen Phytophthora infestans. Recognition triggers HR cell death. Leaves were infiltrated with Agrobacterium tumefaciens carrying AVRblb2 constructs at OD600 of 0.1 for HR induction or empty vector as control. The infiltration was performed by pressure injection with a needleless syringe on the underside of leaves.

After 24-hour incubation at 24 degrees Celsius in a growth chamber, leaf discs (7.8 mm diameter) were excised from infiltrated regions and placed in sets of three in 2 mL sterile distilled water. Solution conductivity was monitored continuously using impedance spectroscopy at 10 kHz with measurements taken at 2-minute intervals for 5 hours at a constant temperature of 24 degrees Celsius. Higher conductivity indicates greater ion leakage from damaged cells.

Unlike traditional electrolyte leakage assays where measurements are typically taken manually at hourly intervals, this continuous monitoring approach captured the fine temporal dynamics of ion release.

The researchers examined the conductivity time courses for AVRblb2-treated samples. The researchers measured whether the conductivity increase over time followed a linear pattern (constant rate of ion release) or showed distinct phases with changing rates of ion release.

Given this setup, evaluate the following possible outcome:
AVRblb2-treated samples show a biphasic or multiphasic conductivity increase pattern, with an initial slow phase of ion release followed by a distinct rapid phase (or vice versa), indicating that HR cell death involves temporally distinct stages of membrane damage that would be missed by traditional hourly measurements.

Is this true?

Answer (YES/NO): YES